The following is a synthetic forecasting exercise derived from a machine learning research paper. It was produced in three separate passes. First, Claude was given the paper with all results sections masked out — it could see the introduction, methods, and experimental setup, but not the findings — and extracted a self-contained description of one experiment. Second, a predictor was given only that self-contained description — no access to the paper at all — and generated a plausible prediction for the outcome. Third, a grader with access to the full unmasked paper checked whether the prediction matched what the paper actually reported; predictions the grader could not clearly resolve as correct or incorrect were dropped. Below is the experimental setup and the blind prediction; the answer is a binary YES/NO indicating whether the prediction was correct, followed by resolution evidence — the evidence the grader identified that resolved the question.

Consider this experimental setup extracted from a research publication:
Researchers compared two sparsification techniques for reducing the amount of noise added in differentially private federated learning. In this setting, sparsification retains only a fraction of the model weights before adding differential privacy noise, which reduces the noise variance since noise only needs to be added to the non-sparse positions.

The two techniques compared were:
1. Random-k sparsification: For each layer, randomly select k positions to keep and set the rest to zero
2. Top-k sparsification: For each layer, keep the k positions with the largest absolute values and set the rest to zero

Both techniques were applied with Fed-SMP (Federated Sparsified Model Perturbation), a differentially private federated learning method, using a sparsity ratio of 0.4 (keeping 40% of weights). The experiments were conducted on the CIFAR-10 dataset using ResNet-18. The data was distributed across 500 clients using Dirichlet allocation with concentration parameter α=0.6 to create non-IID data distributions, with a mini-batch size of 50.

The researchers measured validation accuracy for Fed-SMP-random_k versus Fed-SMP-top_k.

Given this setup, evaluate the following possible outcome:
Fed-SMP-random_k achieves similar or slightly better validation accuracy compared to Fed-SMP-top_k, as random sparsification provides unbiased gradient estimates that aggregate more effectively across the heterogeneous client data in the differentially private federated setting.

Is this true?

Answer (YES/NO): NO